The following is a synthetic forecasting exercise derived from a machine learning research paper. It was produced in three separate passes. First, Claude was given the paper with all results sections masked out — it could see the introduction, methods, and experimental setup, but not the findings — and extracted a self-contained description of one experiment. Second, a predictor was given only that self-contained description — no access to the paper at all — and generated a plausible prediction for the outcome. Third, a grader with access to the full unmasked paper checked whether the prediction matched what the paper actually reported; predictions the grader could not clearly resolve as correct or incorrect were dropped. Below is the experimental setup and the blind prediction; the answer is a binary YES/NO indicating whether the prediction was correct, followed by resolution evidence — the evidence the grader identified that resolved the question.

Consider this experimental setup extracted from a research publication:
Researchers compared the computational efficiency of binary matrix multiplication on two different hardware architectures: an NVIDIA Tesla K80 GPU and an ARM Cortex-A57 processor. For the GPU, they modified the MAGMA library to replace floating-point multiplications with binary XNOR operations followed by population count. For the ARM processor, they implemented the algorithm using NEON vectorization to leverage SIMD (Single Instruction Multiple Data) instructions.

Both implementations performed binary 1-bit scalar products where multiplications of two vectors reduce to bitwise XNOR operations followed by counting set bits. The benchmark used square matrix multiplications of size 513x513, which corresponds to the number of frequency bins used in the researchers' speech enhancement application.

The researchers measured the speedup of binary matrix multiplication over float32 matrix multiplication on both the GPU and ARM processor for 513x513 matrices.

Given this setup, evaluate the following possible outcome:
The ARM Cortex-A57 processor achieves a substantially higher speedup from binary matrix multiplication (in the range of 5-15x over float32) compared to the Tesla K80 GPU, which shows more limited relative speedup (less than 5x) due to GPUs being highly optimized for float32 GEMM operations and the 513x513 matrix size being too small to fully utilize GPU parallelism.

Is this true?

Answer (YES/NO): NO